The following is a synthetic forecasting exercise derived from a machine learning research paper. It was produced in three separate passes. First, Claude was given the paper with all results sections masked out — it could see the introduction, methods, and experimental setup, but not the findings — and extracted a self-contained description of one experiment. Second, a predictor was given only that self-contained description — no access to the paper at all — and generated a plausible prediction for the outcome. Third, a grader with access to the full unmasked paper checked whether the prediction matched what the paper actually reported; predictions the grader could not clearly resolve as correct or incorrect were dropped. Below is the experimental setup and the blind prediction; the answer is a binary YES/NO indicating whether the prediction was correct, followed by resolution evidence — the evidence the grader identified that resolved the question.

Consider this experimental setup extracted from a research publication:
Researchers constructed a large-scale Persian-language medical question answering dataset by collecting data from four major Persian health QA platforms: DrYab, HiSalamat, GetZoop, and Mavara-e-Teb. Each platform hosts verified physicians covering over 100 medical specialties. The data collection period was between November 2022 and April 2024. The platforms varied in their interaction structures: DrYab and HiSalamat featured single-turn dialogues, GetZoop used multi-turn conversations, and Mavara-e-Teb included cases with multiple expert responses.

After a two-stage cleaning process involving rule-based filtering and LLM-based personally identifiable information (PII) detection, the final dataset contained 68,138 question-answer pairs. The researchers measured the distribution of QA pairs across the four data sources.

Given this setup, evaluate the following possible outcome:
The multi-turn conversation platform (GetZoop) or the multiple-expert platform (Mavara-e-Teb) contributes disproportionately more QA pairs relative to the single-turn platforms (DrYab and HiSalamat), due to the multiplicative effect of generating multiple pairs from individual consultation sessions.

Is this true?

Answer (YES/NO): NO